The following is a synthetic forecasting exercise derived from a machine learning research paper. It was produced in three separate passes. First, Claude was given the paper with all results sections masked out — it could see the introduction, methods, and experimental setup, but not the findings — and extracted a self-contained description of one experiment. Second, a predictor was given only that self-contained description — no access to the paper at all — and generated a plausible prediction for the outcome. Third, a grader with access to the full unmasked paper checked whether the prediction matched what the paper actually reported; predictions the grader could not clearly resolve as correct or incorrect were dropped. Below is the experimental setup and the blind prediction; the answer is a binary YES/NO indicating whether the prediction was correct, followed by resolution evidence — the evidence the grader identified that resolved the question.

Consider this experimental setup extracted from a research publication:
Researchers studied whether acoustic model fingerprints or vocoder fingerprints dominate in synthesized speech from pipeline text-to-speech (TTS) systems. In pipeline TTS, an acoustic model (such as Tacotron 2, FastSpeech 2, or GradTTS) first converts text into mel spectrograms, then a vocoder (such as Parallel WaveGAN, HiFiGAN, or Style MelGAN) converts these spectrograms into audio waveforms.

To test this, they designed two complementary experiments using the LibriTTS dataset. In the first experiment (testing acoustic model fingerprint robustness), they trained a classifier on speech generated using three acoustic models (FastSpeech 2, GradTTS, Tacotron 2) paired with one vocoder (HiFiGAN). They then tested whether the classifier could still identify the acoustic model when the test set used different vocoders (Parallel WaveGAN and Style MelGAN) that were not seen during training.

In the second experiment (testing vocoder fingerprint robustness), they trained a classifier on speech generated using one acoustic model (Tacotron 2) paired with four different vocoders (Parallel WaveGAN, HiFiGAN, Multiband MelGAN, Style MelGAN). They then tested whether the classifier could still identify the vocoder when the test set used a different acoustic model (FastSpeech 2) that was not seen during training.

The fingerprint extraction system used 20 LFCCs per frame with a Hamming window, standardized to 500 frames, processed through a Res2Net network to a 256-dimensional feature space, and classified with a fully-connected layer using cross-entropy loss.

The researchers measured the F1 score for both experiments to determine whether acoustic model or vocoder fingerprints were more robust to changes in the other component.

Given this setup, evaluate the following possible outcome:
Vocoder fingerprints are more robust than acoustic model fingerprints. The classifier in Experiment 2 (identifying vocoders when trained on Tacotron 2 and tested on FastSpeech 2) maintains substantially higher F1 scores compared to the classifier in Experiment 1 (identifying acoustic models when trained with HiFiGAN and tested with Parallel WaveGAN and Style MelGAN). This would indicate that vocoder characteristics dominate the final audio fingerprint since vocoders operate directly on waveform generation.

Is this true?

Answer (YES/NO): YES